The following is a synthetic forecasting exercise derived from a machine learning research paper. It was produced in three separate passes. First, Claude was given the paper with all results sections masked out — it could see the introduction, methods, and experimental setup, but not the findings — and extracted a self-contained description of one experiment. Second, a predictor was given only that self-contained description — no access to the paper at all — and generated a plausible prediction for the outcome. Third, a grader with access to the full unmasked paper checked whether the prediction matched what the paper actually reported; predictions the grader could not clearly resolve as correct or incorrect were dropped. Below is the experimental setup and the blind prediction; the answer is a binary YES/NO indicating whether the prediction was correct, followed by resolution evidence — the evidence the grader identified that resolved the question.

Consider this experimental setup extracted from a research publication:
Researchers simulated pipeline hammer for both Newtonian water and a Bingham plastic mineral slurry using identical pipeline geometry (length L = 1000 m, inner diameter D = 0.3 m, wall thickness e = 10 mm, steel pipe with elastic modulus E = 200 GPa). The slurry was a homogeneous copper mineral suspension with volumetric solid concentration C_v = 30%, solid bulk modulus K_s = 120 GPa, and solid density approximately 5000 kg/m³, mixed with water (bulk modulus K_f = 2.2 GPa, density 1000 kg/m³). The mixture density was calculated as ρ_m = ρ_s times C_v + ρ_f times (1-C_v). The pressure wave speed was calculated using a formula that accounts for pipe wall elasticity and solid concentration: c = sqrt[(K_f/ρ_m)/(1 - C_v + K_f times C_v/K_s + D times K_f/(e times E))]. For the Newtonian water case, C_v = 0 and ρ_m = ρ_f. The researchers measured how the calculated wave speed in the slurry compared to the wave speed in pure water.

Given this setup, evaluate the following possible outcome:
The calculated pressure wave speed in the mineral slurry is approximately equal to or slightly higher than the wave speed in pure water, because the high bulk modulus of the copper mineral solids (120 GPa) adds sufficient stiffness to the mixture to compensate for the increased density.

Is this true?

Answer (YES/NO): NO